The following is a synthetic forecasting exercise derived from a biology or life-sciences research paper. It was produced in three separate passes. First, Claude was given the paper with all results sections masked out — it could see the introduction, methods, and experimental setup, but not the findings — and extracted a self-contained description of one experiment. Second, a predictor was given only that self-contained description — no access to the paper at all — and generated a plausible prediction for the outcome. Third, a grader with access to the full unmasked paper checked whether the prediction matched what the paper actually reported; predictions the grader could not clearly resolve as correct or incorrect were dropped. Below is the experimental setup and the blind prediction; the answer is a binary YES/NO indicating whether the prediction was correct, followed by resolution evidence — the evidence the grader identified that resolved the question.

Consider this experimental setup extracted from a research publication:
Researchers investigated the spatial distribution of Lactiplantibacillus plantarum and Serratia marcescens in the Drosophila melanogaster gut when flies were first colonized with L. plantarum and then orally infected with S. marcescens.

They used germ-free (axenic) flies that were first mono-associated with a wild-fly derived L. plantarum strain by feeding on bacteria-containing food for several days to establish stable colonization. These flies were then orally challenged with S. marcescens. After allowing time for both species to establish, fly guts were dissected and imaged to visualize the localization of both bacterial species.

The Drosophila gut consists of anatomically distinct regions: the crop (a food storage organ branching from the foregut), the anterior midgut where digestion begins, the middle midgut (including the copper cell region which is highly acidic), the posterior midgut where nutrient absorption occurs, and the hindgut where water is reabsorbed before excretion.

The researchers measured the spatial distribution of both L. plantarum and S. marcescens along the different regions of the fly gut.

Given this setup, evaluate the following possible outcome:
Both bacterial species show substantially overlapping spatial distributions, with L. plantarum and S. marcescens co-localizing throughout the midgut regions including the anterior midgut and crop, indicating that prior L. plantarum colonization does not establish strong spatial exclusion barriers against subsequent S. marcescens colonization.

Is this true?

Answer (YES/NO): NO